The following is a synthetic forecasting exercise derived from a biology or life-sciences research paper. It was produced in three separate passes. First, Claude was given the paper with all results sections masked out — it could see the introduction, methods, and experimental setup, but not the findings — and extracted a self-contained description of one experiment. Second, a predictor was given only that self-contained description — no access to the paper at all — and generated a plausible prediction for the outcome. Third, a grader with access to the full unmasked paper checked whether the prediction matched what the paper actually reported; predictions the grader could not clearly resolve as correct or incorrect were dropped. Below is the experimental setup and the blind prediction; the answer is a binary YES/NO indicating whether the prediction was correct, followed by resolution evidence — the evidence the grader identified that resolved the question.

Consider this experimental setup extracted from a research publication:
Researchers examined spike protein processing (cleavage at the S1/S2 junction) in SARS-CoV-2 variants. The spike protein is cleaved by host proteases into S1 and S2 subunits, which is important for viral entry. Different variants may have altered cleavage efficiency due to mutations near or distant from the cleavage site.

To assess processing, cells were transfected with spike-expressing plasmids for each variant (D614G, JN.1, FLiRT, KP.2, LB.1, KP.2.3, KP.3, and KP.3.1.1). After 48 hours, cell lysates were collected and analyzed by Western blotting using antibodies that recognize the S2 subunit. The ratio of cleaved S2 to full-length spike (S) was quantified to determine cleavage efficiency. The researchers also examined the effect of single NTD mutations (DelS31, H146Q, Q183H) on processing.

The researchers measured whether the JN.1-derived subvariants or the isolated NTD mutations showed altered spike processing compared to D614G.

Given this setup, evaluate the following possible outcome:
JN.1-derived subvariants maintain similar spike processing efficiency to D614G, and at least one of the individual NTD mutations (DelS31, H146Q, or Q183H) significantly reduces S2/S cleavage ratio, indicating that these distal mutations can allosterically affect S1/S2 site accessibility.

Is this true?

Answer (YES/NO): NO